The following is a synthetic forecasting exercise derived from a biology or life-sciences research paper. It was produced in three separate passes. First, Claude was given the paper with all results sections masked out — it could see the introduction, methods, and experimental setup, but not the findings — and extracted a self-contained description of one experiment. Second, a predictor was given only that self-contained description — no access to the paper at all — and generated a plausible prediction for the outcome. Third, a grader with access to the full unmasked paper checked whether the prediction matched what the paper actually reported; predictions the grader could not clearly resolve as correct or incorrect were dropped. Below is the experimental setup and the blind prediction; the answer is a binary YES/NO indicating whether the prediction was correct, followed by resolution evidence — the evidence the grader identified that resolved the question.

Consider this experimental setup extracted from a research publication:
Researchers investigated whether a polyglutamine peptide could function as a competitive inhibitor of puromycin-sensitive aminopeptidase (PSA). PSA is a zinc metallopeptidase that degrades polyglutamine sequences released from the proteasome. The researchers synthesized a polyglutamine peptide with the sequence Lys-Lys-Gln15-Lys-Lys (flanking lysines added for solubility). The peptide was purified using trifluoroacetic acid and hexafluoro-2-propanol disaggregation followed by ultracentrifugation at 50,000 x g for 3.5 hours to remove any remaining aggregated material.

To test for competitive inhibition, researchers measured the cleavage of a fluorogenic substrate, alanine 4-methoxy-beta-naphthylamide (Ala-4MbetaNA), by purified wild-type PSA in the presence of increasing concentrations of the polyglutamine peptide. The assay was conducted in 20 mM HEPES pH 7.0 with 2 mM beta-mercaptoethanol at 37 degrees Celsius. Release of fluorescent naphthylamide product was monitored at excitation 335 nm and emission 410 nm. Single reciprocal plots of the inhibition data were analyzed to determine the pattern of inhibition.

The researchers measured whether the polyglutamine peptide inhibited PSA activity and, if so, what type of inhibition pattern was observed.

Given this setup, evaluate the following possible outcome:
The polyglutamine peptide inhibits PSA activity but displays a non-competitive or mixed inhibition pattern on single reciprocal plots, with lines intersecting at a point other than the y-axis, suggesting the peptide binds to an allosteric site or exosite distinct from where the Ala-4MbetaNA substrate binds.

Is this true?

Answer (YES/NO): NO